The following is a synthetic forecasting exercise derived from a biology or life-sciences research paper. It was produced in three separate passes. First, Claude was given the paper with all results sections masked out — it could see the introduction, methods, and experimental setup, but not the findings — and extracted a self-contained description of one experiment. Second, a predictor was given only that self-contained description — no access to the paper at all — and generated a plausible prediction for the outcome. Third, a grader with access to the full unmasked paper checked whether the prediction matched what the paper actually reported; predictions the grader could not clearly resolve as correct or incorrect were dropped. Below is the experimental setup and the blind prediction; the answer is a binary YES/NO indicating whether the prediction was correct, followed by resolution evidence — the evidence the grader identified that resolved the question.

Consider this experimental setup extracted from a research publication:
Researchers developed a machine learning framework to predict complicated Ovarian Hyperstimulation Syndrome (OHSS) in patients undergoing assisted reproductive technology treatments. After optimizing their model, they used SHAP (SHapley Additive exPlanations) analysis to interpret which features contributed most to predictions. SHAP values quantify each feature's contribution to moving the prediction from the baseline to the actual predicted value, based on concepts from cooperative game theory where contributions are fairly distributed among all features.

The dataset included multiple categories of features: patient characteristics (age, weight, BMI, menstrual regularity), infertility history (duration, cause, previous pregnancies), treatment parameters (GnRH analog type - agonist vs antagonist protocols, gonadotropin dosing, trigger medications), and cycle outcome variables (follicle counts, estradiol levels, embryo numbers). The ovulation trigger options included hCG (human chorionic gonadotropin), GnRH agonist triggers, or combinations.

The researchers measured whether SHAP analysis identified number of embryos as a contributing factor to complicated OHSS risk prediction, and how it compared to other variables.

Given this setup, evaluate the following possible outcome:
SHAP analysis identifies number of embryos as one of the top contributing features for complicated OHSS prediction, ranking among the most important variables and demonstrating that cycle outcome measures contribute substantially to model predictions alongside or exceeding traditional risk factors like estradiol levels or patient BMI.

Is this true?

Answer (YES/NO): YES